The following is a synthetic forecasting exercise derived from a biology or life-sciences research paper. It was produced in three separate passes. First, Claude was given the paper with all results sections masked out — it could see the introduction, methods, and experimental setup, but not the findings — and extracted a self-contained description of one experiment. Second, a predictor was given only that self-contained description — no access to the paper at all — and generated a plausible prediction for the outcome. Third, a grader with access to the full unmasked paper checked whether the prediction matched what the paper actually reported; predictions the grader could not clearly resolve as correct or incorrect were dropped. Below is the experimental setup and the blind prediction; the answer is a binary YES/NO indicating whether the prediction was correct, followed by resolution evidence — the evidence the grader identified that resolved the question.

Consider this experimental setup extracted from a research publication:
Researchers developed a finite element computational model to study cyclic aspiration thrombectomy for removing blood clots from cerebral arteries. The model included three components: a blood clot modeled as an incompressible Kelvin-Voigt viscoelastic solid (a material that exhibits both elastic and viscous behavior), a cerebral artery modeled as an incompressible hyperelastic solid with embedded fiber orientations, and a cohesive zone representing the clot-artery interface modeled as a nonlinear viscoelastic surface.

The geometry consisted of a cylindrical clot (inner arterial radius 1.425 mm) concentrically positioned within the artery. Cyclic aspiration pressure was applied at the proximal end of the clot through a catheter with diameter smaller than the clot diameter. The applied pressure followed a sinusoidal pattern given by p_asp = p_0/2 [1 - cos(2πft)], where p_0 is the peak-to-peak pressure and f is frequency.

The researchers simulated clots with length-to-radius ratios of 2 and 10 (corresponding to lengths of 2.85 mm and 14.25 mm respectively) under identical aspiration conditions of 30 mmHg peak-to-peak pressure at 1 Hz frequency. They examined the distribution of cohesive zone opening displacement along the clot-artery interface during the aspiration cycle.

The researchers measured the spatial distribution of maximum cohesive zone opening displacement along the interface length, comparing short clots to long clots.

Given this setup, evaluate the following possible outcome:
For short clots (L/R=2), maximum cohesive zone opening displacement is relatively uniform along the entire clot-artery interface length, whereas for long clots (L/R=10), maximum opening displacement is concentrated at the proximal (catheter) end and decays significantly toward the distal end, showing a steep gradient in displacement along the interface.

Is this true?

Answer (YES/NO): NO